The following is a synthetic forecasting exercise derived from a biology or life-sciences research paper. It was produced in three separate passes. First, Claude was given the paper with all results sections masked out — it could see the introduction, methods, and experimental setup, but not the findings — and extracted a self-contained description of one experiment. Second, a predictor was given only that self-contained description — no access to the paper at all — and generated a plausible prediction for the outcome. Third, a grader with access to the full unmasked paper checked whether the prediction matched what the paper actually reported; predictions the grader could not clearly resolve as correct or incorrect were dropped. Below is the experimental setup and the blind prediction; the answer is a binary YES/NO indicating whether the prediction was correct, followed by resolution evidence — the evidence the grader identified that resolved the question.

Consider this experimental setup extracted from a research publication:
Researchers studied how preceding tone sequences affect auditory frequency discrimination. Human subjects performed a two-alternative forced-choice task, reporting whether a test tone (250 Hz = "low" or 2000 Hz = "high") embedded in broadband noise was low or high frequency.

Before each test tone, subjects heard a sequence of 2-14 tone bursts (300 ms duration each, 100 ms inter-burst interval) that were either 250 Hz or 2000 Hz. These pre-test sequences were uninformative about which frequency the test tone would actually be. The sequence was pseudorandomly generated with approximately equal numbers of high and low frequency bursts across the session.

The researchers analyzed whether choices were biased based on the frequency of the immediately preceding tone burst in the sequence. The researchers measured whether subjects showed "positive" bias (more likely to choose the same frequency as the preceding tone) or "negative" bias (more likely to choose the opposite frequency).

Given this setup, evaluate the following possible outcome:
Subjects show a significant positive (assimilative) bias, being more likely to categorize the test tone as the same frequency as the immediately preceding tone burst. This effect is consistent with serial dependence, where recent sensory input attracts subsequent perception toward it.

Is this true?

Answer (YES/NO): NO